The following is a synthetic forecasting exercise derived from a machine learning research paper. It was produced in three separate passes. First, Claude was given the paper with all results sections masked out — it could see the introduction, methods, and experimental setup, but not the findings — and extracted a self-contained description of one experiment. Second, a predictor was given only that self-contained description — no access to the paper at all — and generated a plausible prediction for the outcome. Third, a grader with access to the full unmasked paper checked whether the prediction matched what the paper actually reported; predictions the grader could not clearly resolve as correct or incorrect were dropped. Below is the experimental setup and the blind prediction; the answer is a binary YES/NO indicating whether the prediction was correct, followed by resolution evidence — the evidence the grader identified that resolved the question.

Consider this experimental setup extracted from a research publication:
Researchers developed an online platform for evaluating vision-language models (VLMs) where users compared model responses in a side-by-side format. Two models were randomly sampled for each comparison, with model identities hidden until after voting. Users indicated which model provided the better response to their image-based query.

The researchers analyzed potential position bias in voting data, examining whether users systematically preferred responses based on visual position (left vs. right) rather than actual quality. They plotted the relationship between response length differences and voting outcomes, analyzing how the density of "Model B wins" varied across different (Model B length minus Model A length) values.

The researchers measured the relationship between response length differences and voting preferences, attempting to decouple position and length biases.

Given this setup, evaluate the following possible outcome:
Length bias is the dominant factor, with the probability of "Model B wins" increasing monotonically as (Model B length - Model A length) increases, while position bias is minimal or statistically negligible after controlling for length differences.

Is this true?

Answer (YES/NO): NO